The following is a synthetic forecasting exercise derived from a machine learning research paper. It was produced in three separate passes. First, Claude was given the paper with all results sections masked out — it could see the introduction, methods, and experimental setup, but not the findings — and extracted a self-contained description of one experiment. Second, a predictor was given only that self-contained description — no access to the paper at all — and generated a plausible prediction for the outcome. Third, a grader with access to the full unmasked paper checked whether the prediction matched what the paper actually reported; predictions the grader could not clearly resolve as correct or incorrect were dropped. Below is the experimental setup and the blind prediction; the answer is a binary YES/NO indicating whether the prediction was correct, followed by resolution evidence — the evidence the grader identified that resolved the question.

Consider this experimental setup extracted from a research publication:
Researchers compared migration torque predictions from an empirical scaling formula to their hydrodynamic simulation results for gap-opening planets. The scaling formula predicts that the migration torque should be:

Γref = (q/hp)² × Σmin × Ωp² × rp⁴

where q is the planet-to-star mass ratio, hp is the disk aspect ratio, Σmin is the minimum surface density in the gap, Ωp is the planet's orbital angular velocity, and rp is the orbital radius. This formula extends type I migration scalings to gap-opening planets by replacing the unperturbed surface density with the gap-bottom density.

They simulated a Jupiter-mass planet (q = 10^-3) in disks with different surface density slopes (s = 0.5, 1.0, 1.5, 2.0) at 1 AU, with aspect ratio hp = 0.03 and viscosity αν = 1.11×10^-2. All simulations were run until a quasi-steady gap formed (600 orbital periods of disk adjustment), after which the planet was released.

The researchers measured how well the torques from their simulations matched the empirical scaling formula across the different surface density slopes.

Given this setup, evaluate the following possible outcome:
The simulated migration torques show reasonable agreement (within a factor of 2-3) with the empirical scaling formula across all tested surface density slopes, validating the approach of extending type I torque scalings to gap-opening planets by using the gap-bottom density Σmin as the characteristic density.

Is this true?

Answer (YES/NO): NO